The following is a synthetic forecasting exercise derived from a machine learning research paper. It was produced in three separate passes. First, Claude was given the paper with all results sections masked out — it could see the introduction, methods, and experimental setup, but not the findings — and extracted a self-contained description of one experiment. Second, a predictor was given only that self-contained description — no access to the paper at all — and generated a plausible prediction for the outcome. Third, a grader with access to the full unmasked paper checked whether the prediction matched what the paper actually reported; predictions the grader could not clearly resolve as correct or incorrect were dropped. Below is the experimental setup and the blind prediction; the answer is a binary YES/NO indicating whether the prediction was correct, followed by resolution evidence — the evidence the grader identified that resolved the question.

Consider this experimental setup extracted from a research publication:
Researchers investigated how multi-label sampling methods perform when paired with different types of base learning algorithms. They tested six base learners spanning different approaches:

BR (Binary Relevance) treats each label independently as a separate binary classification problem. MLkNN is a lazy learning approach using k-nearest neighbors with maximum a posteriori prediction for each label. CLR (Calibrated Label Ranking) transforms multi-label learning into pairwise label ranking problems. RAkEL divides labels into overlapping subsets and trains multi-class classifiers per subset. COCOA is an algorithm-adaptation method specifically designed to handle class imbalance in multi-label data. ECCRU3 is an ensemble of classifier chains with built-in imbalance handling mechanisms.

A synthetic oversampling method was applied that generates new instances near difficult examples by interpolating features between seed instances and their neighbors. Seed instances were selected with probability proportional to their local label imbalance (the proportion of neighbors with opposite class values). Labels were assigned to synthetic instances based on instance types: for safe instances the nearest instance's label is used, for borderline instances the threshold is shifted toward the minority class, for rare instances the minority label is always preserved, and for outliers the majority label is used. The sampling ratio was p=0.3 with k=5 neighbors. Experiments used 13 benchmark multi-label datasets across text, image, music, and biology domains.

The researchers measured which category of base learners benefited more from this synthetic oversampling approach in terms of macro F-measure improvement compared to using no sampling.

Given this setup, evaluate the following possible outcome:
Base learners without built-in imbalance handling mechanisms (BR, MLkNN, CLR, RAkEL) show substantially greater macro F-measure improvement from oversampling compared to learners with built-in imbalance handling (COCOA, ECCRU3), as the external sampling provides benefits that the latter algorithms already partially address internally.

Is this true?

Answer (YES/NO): YES